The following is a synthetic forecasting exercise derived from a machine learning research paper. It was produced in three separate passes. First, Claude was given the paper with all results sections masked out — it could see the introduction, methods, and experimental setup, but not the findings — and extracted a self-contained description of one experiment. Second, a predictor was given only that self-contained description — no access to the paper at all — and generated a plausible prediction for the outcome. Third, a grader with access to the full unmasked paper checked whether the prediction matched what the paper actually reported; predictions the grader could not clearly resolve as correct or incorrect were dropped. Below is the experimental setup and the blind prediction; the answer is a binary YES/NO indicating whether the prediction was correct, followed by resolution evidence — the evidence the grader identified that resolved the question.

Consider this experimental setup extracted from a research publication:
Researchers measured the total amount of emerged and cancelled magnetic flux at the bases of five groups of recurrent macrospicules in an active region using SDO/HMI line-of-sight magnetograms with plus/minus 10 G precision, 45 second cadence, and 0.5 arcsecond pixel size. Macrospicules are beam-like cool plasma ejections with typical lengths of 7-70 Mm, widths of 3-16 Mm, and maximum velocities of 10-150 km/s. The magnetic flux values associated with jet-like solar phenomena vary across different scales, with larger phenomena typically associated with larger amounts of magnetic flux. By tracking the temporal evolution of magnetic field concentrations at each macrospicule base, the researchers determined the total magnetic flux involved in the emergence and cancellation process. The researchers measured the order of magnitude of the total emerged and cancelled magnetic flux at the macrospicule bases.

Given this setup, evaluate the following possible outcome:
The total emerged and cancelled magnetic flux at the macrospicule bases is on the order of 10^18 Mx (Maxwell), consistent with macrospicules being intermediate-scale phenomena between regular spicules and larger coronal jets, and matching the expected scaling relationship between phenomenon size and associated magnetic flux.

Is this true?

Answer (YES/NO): NO